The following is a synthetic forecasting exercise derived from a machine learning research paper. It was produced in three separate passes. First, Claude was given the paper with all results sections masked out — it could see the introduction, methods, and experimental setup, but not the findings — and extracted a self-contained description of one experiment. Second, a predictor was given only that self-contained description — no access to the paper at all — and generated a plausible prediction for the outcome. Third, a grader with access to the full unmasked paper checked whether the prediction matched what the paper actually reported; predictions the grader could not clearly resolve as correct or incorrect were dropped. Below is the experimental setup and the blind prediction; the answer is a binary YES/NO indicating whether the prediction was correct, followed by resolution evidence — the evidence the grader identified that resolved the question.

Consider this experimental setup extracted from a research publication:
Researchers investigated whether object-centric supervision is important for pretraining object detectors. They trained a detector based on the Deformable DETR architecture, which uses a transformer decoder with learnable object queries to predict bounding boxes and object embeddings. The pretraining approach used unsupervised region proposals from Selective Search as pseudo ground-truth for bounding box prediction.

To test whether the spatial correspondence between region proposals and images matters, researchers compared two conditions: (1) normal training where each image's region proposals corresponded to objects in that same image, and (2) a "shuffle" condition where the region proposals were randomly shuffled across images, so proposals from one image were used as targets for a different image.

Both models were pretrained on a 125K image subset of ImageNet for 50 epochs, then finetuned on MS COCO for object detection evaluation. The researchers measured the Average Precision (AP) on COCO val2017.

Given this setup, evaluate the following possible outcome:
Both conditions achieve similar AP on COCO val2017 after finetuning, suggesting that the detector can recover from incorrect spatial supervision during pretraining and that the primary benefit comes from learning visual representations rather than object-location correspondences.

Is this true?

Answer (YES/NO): NO